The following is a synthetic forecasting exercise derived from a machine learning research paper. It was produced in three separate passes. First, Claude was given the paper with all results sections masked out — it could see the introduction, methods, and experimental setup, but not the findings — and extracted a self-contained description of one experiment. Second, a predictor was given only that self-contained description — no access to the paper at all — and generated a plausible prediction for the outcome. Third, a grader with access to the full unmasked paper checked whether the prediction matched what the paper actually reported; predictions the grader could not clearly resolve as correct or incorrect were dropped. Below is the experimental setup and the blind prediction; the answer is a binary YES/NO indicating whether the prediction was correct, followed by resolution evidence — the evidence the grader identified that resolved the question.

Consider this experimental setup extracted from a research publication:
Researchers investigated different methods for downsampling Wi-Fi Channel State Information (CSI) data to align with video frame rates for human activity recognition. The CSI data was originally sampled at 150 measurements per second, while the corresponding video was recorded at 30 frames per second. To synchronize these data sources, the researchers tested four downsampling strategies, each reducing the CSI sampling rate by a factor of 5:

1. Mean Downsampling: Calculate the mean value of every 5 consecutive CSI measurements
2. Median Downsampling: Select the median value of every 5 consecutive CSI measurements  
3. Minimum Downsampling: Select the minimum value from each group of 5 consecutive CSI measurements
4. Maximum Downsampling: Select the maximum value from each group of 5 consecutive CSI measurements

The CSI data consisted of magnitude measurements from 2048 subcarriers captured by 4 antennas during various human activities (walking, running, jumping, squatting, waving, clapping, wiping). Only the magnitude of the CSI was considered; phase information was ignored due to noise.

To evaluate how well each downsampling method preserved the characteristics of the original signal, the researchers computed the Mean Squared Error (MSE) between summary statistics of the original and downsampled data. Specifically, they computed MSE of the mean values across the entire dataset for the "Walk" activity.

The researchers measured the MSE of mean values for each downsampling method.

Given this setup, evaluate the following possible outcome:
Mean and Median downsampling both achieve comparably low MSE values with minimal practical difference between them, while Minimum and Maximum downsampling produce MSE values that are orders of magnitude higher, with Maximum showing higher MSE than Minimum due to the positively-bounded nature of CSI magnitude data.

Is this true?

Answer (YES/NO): NO